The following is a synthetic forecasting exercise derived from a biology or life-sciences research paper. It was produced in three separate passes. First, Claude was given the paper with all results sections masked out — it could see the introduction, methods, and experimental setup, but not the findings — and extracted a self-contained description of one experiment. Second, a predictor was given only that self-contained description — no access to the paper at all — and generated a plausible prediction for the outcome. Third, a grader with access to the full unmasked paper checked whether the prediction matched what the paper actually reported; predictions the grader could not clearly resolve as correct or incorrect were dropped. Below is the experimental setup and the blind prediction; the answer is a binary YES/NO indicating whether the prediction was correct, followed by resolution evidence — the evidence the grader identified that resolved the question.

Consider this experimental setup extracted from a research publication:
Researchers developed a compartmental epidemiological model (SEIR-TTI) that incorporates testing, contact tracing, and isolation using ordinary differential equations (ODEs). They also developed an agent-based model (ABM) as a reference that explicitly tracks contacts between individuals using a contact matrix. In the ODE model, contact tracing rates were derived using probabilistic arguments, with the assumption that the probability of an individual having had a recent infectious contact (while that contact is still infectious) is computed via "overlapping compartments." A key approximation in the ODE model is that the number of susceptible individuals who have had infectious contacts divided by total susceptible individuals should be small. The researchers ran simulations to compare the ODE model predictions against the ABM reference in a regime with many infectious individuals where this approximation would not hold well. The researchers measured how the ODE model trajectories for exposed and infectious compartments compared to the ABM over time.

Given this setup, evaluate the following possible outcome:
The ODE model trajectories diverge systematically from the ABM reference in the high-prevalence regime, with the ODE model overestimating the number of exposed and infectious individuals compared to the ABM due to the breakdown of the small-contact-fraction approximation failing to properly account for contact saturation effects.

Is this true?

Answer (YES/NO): YES